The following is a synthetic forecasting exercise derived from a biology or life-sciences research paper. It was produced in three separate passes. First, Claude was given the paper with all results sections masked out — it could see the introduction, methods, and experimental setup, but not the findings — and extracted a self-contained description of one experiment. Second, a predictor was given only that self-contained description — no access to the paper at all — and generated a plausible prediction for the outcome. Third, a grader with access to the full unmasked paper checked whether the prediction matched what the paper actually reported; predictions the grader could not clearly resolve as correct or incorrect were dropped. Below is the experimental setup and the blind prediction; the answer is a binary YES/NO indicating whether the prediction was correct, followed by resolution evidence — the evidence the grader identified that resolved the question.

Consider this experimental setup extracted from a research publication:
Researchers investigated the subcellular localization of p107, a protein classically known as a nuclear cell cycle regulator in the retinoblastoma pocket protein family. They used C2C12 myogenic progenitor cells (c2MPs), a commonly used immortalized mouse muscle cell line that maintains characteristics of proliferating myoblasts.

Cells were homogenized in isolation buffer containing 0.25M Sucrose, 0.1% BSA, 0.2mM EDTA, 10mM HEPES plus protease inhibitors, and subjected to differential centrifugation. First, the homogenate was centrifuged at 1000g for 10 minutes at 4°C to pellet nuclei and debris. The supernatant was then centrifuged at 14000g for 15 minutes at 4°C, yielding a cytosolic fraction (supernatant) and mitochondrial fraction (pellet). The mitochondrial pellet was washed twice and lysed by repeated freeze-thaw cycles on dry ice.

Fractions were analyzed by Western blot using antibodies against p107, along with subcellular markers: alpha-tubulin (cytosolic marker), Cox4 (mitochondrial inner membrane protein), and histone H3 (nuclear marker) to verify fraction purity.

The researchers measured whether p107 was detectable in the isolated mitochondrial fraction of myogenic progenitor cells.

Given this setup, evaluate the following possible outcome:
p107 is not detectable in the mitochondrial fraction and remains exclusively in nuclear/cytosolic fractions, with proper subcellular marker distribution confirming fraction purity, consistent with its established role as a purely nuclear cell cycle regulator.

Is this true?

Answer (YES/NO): NO